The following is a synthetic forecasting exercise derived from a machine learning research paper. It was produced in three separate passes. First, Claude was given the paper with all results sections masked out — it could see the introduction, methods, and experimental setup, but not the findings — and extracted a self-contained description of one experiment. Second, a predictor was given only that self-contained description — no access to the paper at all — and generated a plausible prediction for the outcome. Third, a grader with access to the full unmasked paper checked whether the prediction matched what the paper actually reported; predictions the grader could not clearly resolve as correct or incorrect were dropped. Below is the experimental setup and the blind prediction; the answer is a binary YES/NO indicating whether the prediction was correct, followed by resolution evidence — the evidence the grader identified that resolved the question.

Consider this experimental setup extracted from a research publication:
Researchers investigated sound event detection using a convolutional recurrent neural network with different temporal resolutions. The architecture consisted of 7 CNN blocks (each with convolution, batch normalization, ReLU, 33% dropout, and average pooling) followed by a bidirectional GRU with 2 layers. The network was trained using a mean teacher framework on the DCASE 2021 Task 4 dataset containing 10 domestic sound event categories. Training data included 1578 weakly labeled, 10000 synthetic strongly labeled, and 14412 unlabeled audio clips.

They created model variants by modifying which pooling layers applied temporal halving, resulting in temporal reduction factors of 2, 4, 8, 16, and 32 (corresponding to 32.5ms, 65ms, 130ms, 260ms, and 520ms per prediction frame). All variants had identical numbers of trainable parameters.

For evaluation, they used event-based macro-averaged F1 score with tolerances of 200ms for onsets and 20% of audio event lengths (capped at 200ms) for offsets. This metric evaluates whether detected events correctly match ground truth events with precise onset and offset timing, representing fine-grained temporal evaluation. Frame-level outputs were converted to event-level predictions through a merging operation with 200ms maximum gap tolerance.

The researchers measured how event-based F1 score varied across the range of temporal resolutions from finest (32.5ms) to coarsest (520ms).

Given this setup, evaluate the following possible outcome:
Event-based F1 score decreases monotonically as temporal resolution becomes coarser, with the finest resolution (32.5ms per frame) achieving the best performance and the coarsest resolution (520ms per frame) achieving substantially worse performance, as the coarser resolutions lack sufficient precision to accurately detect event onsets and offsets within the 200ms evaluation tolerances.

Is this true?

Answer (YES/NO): YES